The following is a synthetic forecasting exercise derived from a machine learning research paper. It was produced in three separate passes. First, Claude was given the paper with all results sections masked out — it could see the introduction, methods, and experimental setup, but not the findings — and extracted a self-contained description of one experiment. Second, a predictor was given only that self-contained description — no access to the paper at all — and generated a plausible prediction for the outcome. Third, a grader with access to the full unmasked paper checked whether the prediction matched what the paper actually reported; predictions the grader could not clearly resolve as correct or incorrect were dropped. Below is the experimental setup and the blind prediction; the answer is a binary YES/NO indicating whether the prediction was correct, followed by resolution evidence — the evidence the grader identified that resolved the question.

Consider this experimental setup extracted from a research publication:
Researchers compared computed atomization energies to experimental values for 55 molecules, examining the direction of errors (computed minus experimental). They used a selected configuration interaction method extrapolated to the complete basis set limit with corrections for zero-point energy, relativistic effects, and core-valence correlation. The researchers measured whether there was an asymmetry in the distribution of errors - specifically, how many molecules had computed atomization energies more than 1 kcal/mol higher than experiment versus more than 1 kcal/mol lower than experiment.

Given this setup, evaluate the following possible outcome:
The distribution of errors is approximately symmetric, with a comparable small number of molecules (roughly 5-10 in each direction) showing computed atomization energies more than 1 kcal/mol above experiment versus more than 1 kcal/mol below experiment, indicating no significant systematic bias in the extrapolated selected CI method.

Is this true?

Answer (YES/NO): NO